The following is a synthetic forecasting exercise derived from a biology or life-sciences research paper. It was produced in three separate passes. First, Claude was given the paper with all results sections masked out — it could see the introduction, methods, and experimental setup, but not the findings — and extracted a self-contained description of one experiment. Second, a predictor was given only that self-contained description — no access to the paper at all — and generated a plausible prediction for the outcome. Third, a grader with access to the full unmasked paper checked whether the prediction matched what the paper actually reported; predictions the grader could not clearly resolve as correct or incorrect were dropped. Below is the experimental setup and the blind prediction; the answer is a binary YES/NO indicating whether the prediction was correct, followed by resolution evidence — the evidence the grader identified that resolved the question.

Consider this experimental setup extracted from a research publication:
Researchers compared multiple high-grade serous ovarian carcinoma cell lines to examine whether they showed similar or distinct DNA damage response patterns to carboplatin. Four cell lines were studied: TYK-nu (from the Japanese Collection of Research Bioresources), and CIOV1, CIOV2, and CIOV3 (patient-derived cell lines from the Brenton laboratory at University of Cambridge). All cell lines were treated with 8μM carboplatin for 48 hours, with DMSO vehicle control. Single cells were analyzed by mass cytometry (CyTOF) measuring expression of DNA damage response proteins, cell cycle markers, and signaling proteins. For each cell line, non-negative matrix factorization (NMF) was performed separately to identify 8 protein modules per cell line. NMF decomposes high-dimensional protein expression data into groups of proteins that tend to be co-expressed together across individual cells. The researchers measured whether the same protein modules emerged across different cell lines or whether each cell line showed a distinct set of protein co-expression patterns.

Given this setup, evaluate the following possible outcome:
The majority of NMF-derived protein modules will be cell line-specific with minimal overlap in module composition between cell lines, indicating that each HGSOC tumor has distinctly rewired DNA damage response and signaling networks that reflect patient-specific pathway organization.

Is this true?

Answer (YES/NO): NO